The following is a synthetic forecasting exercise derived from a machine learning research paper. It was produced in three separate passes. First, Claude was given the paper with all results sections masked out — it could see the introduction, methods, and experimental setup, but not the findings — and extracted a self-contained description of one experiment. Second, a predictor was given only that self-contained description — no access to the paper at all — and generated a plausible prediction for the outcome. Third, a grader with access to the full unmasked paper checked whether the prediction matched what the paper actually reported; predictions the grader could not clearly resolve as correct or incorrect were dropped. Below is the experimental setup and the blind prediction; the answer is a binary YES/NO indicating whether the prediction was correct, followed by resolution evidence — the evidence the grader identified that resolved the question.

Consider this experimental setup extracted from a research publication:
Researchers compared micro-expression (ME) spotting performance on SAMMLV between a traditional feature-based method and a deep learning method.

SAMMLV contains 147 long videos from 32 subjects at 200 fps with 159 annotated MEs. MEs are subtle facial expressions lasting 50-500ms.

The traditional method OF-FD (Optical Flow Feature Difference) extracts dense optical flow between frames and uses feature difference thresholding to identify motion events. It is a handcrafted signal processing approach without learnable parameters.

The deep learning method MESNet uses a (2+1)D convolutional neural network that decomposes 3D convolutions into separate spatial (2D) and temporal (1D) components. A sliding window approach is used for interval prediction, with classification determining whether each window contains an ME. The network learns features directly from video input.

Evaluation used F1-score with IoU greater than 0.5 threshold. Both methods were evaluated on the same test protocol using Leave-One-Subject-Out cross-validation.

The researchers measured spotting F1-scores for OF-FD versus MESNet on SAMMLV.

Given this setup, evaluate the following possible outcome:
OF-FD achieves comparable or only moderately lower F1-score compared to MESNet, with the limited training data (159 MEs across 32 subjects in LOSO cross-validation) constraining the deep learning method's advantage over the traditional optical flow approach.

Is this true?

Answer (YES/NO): NO